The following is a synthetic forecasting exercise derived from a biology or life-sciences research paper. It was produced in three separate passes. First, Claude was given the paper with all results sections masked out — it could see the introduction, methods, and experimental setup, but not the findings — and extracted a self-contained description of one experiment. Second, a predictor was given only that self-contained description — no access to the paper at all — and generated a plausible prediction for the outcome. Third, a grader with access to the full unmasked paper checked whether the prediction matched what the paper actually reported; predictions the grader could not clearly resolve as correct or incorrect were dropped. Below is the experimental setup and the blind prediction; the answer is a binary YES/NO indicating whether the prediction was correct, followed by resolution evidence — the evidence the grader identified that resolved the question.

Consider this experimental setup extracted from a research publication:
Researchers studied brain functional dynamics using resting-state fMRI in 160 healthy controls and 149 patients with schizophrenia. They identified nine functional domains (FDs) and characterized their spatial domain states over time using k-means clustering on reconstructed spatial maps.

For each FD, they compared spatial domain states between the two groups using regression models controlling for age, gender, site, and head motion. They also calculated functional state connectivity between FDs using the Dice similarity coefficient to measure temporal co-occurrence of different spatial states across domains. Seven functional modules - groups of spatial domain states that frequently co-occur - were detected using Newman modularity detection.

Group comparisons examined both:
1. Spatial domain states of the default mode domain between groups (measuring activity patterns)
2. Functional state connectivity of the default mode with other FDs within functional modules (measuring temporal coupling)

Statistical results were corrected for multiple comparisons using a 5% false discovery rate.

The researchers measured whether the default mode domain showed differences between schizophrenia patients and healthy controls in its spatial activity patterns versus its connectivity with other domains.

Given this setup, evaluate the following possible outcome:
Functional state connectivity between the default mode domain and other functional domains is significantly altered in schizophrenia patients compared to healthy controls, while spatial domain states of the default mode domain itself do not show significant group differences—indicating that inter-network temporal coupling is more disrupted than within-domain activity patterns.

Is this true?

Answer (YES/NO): YES